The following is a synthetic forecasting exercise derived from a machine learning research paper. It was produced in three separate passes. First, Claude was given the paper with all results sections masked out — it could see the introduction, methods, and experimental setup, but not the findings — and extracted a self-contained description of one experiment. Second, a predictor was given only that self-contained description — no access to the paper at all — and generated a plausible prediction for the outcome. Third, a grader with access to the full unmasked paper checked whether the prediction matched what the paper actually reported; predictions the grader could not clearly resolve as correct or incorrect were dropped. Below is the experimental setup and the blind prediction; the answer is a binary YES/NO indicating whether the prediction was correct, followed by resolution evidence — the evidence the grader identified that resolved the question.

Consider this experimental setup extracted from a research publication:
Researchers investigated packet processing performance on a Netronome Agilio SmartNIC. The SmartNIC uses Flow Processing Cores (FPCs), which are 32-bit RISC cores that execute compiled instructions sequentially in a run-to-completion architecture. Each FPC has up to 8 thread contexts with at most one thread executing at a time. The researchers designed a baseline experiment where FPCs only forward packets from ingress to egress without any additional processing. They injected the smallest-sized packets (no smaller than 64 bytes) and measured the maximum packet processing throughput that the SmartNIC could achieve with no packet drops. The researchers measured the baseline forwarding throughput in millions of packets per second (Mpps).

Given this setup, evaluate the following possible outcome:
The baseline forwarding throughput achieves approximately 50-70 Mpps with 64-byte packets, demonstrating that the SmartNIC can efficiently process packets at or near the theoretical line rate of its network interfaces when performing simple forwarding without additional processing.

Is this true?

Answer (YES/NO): NO